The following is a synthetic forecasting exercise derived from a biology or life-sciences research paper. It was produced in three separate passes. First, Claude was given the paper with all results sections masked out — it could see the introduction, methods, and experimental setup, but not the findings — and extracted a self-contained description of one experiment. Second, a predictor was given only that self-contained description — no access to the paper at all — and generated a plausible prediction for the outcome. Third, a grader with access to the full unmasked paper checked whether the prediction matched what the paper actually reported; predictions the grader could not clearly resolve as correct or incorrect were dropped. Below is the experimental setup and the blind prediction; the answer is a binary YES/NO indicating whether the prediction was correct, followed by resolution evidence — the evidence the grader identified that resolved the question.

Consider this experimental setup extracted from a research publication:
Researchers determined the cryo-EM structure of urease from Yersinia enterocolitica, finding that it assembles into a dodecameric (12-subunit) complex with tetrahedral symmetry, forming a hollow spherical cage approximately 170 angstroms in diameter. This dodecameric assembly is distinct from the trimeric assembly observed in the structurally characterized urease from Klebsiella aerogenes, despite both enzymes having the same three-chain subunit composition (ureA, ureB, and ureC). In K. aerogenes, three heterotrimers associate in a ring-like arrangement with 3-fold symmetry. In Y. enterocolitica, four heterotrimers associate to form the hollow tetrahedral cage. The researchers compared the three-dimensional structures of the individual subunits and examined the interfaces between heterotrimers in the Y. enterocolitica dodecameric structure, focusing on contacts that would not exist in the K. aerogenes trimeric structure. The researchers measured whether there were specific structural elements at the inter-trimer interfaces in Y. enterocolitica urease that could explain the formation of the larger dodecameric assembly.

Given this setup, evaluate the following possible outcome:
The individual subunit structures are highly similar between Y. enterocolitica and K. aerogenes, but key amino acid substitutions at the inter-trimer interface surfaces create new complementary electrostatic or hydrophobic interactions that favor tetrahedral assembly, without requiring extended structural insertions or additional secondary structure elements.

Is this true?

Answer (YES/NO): NO